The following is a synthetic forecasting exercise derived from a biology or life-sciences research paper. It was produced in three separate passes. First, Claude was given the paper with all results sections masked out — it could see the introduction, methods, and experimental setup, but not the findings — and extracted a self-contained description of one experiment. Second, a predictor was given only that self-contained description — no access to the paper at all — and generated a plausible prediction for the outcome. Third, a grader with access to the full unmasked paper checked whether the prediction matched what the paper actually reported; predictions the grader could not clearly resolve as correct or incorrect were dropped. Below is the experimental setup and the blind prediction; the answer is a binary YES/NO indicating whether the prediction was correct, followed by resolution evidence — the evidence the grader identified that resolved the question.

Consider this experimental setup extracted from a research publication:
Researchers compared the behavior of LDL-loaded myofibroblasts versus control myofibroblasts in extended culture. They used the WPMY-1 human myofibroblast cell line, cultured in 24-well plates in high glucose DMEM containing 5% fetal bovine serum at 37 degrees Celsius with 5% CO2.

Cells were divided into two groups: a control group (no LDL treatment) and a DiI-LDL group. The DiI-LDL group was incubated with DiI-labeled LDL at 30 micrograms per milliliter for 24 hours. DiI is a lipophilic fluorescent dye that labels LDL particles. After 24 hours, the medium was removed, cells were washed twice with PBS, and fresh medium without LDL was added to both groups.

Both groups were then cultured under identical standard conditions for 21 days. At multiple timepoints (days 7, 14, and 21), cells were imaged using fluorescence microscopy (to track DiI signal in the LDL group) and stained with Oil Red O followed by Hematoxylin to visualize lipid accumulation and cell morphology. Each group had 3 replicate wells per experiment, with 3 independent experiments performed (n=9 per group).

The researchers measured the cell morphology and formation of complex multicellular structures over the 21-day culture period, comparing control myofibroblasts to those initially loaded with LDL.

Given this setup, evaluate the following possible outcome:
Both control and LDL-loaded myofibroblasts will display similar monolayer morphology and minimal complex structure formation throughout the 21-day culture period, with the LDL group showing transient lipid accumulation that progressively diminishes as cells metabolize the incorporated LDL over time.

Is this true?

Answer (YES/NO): NO